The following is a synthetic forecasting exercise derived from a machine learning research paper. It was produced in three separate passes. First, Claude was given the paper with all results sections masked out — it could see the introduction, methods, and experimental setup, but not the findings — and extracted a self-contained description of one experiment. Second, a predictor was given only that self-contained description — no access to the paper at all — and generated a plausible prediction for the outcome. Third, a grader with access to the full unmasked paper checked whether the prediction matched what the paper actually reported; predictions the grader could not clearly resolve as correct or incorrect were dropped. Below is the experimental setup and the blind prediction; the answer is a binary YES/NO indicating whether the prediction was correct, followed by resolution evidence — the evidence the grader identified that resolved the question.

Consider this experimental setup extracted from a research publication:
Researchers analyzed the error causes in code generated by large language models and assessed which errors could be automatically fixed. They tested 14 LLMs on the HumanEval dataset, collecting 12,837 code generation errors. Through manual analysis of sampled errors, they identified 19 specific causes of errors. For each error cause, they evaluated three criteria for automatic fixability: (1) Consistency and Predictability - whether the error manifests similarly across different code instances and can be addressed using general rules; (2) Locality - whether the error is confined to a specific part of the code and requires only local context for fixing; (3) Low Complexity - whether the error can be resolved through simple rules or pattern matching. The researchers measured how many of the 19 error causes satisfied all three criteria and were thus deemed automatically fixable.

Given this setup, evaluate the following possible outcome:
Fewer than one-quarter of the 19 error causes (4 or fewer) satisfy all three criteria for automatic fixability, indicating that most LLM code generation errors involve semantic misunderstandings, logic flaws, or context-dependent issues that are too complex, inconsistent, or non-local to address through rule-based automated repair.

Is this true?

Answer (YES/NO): YES